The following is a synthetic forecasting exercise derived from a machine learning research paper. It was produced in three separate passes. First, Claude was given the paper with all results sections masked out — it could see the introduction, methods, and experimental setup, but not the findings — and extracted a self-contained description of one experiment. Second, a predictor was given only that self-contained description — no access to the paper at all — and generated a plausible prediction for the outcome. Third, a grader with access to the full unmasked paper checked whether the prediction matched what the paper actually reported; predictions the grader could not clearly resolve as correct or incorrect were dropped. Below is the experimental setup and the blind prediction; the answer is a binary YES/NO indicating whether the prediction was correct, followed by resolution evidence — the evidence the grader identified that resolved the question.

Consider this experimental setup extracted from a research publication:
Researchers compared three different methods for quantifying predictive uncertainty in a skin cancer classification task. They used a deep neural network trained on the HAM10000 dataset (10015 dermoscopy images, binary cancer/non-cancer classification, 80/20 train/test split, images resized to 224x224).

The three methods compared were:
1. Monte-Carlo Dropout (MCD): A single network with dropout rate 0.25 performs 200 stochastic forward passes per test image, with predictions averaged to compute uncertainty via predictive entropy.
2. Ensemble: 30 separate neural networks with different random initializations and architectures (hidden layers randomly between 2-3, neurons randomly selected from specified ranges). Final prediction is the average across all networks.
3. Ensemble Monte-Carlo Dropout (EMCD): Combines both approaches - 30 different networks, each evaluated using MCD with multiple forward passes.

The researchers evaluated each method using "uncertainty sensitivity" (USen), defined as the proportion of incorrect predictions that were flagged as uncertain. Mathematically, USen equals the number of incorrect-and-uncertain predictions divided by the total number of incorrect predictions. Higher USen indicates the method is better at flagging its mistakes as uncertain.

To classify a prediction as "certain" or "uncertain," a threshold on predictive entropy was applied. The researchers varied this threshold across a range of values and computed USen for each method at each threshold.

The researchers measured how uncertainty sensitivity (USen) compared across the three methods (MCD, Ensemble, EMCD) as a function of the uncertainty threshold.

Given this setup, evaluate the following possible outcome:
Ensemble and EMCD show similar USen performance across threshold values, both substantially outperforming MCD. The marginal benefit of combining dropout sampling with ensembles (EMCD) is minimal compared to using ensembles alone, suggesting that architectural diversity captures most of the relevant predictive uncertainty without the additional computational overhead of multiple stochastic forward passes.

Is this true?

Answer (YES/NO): NO